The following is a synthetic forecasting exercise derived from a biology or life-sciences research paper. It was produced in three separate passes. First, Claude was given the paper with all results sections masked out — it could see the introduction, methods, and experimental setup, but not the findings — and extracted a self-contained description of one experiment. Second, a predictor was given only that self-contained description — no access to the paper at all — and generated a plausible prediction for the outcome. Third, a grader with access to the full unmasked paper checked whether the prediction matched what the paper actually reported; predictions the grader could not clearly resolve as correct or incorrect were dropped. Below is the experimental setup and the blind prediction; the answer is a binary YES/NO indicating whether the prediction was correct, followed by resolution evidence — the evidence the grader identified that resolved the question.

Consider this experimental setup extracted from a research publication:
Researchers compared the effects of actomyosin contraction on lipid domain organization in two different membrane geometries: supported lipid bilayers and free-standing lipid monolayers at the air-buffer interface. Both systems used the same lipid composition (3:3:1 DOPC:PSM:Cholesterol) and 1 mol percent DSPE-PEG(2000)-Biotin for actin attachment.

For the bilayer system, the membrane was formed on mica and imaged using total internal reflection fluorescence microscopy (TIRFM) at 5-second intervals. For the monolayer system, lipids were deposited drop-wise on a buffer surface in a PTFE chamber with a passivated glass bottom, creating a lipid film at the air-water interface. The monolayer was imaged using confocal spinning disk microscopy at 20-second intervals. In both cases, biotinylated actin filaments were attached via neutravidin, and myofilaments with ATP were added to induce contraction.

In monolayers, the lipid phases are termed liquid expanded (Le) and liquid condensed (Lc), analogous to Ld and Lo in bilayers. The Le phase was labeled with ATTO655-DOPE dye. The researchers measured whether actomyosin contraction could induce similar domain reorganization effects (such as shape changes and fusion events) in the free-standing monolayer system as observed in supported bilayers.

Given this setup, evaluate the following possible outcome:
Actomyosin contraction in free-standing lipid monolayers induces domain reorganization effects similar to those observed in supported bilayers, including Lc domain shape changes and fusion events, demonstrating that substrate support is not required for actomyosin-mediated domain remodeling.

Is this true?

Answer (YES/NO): YES